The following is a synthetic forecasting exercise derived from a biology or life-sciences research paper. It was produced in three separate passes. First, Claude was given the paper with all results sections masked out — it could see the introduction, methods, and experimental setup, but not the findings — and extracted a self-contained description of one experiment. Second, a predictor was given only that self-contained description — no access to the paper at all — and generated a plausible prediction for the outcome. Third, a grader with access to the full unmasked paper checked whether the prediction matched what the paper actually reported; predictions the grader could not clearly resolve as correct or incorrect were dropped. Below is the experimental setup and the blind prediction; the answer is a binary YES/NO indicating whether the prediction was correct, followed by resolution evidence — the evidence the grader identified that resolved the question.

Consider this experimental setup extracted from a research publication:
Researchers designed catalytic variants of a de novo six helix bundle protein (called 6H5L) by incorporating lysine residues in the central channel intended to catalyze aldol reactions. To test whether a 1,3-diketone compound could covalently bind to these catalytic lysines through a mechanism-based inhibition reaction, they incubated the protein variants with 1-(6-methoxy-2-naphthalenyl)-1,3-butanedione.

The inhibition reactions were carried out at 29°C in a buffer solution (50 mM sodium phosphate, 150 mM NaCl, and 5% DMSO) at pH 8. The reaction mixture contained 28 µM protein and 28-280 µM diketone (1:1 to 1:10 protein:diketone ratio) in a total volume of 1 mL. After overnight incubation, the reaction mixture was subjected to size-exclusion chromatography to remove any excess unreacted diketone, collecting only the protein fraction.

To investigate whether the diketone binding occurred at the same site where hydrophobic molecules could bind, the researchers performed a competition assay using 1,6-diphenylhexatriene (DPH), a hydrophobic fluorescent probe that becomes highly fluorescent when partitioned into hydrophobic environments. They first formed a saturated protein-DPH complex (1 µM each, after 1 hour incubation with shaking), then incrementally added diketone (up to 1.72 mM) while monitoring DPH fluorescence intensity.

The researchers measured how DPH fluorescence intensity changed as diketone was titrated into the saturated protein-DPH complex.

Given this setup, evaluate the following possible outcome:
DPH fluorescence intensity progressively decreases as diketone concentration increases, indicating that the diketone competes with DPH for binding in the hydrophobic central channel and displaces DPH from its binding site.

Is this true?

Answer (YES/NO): YES